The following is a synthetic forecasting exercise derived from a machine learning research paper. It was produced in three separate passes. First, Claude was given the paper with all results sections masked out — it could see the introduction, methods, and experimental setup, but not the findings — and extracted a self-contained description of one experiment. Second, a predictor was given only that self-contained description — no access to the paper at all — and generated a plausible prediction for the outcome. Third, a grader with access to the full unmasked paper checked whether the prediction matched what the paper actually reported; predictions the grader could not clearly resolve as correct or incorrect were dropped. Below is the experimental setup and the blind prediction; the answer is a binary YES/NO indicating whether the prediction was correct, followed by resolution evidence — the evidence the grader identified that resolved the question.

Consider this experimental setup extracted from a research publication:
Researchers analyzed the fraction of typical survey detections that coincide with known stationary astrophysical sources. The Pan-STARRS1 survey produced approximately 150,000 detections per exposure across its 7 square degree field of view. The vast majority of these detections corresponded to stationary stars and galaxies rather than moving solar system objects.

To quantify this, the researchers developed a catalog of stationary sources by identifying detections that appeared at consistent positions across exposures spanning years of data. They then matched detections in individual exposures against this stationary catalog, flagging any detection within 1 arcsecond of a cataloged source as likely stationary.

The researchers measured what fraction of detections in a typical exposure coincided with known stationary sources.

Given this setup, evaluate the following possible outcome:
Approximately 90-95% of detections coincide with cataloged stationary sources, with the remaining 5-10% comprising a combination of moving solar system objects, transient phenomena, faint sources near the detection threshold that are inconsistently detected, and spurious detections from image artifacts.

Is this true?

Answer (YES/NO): NO